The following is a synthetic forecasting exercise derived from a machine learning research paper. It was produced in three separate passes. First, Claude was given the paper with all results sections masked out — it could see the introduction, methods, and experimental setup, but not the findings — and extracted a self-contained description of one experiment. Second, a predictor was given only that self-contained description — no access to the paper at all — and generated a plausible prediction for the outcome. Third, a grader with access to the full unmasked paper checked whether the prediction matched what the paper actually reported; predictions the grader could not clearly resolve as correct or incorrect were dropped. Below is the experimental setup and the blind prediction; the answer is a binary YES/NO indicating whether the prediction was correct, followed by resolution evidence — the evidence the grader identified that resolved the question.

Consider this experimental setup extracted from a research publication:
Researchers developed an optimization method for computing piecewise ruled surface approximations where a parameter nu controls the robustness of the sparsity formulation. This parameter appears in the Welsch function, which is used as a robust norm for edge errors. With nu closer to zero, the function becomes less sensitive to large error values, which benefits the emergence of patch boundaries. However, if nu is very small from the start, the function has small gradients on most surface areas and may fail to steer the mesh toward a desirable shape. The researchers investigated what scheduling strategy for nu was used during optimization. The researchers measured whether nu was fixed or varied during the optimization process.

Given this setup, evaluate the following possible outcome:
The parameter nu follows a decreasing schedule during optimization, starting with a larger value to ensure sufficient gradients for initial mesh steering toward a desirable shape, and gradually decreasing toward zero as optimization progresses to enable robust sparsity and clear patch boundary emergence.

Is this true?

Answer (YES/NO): NO